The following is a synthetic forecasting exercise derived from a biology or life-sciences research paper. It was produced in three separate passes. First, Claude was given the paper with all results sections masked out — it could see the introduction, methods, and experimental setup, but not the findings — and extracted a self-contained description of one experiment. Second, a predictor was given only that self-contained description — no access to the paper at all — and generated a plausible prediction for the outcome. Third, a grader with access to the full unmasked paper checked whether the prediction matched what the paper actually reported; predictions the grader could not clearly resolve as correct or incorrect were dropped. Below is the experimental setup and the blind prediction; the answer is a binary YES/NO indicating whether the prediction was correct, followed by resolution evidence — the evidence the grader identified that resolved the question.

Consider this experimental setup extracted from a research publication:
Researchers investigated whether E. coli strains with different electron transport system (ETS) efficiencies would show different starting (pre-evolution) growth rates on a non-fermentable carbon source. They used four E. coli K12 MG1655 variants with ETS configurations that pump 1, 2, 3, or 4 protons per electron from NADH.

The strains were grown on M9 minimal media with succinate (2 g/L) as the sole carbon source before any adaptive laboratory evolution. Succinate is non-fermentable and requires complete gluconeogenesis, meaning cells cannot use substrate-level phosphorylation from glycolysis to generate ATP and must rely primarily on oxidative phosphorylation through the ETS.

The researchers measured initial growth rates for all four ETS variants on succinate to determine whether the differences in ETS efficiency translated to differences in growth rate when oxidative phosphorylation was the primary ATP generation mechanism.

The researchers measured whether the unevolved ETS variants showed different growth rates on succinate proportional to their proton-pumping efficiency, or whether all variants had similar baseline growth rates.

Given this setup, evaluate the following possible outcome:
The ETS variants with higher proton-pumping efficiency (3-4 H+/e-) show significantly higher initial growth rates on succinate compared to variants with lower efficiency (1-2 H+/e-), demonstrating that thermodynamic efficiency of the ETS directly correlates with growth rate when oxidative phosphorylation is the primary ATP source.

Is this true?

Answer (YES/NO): YES